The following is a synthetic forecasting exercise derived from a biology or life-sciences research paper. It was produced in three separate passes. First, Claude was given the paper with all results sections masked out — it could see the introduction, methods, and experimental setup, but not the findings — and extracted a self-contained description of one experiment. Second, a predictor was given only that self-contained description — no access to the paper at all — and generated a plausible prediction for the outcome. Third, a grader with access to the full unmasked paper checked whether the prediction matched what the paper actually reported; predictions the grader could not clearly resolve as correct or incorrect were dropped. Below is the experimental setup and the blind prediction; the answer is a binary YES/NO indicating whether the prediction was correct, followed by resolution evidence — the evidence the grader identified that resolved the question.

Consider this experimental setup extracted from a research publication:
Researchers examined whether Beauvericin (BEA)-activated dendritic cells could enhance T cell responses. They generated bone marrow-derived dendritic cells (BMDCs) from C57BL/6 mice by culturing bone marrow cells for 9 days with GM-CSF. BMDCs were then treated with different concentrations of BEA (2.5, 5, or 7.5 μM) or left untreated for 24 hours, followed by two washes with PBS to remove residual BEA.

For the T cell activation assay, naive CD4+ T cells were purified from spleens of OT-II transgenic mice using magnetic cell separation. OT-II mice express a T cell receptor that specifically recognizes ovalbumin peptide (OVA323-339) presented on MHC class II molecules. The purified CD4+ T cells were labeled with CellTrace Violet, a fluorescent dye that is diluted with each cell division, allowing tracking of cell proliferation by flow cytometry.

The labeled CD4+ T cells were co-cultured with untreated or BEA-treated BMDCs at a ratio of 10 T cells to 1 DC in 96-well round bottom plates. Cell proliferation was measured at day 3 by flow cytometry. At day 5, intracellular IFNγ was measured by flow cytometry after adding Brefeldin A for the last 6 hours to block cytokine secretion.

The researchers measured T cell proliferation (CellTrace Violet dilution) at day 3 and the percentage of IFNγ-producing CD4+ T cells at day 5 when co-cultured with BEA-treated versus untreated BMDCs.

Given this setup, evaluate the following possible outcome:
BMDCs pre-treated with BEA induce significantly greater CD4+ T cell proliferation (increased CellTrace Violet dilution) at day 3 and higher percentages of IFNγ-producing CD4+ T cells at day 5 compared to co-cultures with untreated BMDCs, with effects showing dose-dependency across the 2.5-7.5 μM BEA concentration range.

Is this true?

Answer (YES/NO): NO